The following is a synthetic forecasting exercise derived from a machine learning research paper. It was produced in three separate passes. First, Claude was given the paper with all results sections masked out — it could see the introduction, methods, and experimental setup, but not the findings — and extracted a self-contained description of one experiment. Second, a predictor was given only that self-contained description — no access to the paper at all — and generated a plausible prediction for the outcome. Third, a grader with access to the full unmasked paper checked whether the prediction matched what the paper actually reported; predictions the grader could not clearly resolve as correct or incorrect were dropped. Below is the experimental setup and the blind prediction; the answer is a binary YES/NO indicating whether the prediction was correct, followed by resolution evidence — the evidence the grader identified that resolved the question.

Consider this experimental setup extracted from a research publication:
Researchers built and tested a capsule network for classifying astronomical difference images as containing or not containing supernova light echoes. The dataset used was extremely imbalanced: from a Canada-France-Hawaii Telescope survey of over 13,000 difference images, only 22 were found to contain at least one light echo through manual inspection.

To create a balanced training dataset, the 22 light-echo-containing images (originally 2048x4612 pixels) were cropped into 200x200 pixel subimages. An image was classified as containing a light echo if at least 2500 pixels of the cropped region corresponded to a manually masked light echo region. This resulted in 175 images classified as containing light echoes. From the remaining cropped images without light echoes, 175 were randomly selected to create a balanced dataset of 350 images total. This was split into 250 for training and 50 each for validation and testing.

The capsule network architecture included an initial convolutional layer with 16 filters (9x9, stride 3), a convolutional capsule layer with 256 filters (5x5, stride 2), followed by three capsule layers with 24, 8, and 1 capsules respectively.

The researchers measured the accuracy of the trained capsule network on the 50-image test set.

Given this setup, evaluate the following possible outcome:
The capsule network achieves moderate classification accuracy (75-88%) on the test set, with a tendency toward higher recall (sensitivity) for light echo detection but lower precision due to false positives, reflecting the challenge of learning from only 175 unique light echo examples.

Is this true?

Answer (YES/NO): NO